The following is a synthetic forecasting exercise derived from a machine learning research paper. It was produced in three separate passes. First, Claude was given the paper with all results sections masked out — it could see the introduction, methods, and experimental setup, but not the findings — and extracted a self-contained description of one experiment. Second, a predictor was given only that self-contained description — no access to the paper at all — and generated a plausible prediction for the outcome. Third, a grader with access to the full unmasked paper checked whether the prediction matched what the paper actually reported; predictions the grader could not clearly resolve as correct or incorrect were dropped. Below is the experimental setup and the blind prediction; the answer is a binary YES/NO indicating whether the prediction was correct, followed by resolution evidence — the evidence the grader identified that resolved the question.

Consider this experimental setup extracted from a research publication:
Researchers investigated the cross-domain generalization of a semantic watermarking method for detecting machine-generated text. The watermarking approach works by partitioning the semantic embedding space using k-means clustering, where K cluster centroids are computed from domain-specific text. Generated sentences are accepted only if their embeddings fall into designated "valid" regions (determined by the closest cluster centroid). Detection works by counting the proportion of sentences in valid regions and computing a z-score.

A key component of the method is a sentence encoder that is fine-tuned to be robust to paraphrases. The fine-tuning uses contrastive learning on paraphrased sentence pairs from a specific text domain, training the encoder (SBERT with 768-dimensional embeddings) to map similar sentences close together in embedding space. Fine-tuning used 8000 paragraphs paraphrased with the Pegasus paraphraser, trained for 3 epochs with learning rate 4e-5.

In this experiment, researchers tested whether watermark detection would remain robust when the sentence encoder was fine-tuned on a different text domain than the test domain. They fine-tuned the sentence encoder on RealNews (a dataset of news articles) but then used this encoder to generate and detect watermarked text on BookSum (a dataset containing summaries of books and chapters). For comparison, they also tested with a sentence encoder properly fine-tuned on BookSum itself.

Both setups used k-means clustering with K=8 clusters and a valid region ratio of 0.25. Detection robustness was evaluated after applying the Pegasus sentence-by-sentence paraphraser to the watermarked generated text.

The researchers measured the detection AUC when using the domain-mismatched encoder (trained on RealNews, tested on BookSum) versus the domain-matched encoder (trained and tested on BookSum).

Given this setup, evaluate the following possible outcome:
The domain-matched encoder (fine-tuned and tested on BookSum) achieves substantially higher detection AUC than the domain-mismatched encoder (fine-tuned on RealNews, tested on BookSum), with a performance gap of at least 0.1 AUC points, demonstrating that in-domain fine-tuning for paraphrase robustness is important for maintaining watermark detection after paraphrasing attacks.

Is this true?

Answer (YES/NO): NO